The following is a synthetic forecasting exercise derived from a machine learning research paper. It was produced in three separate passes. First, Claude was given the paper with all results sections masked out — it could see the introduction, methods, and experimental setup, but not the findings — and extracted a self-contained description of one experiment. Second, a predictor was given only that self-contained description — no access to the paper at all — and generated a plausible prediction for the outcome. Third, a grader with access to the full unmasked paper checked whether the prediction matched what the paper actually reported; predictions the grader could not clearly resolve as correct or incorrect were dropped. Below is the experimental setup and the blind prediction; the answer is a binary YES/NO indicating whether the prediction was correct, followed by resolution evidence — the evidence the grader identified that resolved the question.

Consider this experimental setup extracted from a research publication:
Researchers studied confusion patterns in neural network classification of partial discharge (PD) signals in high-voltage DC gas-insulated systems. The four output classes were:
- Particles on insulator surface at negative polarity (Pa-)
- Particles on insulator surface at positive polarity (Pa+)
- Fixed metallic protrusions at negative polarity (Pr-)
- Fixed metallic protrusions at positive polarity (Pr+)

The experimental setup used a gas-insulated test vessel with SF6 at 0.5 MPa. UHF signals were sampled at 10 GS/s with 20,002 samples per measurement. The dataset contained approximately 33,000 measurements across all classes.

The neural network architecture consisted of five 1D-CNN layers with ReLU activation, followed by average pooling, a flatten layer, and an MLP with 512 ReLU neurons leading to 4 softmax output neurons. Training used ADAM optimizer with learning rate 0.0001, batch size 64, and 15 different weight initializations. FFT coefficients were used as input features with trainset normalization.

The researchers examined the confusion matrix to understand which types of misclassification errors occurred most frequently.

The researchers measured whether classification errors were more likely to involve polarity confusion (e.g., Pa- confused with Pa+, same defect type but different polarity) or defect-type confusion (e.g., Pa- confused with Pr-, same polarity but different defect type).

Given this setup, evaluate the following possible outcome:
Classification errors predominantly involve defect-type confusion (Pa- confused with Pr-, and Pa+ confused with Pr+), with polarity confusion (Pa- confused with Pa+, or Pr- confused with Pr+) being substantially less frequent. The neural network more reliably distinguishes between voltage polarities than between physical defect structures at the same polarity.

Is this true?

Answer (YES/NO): YES